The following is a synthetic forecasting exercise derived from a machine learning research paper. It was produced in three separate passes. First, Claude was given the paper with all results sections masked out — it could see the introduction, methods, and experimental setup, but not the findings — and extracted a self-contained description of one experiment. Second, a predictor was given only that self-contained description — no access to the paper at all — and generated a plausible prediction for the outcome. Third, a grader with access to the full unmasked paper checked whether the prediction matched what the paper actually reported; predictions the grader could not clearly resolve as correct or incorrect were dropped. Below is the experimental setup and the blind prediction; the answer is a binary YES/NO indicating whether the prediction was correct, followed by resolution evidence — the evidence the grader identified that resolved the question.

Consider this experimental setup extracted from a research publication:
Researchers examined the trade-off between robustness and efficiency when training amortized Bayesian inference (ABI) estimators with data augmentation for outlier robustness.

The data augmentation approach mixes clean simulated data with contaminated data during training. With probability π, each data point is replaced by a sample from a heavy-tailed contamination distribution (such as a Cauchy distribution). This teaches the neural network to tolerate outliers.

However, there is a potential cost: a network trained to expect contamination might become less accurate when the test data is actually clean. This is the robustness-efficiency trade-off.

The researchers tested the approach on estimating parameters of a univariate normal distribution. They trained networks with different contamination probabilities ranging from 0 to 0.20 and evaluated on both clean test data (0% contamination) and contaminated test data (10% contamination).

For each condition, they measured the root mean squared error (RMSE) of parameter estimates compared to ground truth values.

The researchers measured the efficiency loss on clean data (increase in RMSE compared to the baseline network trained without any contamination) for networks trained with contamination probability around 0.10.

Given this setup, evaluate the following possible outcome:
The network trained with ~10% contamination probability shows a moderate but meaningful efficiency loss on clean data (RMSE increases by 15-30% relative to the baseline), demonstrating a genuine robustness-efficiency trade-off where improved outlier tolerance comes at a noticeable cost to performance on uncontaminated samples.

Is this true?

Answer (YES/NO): NO